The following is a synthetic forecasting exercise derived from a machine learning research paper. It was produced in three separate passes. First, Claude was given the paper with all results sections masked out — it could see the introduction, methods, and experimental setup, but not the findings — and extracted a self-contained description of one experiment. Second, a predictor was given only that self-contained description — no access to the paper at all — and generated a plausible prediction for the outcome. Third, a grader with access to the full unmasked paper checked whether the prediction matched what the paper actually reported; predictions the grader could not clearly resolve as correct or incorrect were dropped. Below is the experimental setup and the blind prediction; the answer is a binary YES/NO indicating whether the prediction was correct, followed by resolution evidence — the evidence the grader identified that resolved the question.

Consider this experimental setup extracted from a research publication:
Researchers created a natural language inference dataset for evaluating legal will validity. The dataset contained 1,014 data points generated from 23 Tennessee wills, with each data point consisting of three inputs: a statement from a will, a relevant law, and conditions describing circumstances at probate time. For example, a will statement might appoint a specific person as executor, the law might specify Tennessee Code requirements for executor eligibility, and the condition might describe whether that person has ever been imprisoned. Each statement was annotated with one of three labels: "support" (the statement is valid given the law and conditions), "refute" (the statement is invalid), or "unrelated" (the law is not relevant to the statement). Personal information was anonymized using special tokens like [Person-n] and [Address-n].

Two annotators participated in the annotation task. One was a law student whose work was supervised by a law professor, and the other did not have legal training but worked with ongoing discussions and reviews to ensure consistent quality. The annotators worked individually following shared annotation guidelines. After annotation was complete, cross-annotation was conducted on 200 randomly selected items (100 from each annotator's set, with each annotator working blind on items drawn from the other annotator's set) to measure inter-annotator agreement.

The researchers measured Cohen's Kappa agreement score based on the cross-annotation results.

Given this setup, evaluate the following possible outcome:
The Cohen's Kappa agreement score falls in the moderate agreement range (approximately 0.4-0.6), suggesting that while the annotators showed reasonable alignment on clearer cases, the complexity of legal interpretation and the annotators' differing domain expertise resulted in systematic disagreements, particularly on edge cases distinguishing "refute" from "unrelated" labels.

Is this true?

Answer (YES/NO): NO